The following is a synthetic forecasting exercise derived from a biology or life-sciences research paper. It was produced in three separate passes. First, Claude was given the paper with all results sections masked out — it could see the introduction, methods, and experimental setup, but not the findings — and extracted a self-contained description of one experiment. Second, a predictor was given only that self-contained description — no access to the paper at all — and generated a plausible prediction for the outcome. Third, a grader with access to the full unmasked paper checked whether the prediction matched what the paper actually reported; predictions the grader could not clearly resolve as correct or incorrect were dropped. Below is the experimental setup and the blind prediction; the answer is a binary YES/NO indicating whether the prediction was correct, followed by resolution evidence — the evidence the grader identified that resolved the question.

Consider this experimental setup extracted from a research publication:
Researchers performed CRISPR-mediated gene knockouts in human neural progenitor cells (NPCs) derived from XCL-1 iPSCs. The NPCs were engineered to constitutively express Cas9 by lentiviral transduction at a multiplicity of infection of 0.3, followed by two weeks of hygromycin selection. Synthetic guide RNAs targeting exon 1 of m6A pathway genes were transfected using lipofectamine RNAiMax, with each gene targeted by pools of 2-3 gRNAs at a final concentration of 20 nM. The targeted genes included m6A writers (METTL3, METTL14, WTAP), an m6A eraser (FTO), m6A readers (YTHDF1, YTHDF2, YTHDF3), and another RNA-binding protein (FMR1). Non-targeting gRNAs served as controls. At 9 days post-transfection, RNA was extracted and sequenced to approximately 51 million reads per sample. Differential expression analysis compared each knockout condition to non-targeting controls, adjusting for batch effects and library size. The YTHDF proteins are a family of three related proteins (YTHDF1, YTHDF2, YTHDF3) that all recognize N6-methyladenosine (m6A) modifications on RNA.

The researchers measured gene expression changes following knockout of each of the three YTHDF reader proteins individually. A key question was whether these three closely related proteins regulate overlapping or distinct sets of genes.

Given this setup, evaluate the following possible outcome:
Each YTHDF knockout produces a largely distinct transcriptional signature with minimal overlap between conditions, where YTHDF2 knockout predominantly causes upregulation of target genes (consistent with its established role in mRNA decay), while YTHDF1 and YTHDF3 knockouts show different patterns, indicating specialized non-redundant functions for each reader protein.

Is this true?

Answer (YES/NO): NO